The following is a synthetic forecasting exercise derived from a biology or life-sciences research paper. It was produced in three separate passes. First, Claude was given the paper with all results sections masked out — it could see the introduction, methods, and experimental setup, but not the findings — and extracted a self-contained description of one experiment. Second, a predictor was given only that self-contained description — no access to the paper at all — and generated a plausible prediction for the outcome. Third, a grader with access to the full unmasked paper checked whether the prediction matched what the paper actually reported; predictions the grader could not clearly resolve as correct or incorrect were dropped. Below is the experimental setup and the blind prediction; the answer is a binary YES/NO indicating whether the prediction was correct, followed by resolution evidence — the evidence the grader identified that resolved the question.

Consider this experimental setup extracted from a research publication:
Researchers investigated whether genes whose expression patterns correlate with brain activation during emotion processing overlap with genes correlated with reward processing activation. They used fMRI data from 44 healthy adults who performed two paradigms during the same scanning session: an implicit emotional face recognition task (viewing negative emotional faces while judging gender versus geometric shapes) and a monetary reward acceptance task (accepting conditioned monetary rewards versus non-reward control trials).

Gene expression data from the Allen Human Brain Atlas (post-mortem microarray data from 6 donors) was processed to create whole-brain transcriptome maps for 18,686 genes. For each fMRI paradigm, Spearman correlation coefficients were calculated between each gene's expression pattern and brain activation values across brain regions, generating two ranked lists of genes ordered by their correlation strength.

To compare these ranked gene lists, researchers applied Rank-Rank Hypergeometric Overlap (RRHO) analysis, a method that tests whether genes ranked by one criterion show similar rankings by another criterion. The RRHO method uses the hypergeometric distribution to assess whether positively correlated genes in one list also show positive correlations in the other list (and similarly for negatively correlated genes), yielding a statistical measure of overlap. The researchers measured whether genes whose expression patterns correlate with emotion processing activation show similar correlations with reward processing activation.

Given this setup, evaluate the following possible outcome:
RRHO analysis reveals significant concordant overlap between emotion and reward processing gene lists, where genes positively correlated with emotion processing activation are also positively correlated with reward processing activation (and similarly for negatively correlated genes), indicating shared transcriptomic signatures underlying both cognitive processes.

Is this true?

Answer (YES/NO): NO